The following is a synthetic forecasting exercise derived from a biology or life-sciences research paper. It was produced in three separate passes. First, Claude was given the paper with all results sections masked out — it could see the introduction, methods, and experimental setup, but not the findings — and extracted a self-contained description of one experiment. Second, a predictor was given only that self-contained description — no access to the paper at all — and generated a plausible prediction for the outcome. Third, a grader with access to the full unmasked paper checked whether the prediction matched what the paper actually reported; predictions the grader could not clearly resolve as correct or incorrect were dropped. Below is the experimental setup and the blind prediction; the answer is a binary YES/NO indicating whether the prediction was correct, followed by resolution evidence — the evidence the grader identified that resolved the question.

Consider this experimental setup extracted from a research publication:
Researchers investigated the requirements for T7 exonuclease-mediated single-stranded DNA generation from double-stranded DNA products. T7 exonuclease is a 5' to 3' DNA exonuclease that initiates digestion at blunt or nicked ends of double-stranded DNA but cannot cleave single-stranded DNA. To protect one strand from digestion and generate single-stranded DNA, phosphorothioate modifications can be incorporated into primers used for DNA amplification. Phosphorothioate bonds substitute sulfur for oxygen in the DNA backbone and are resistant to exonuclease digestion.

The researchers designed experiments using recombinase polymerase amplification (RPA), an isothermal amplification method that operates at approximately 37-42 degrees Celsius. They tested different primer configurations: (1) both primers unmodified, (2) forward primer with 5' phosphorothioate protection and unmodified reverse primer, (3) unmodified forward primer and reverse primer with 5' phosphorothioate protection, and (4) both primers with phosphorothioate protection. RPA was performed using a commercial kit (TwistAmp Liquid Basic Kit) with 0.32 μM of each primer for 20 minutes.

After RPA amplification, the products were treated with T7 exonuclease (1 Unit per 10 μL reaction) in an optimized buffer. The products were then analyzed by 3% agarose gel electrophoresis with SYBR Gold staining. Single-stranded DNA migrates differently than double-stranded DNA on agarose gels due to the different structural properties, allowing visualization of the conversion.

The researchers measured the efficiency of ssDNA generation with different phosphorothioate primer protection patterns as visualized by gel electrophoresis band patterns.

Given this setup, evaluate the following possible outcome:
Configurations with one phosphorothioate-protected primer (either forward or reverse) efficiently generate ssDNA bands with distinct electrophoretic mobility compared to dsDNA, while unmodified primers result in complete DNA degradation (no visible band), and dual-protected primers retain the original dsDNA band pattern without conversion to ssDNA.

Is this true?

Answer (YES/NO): NO